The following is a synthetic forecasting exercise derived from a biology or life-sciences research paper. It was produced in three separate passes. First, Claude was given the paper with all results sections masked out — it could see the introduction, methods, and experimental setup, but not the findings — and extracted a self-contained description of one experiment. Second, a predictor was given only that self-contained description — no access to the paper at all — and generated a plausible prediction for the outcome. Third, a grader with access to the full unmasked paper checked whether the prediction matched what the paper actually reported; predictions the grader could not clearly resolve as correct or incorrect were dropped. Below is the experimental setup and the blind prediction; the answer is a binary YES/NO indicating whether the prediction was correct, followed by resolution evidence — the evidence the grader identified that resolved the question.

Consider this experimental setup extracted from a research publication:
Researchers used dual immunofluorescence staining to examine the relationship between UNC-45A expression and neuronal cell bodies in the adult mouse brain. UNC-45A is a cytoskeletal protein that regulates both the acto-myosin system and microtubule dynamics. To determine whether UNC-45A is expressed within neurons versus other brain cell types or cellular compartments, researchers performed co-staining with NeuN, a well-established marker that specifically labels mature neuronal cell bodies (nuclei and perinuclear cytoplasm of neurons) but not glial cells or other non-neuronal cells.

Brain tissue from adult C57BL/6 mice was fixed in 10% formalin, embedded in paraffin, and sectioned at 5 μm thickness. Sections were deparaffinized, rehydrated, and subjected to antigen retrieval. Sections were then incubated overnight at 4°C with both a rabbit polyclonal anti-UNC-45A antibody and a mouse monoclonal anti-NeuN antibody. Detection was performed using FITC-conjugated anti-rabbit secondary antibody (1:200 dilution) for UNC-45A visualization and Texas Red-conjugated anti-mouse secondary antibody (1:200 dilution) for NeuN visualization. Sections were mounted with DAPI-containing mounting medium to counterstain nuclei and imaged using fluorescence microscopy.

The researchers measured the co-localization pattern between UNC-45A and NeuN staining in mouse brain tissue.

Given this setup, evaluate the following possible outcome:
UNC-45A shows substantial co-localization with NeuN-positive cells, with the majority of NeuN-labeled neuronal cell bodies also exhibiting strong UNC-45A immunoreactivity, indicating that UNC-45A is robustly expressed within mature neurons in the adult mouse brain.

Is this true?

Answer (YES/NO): YES